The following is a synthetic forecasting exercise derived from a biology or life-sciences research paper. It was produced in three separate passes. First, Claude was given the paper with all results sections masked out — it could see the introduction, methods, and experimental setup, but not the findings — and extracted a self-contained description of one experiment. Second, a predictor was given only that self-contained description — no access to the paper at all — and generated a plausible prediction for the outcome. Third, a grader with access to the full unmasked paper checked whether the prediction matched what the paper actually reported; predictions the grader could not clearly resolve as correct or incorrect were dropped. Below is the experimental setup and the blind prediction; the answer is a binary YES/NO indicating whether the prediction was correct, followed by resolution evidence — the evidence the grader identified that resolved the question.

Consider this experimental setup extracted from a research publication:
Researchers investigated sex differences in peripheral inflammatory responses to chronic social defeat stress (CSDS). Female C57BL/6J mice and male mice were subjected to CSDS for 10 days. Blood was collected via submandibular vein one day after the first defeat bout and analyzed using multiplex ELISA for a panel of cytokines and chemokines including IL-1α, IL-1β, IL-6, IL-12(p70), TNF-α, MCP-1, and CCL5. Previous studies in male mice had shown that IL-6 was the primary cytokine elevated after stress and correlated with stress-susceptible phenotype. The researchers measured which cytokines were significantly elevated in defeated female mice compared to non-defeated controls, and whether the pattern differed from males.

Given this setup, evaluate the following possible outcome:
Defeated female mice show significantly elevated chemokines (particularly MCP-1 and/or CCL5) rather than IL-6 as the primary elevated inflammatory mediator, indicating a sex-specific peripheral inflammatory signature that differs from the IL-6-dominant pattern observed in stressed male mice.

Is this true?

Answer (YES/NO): NO